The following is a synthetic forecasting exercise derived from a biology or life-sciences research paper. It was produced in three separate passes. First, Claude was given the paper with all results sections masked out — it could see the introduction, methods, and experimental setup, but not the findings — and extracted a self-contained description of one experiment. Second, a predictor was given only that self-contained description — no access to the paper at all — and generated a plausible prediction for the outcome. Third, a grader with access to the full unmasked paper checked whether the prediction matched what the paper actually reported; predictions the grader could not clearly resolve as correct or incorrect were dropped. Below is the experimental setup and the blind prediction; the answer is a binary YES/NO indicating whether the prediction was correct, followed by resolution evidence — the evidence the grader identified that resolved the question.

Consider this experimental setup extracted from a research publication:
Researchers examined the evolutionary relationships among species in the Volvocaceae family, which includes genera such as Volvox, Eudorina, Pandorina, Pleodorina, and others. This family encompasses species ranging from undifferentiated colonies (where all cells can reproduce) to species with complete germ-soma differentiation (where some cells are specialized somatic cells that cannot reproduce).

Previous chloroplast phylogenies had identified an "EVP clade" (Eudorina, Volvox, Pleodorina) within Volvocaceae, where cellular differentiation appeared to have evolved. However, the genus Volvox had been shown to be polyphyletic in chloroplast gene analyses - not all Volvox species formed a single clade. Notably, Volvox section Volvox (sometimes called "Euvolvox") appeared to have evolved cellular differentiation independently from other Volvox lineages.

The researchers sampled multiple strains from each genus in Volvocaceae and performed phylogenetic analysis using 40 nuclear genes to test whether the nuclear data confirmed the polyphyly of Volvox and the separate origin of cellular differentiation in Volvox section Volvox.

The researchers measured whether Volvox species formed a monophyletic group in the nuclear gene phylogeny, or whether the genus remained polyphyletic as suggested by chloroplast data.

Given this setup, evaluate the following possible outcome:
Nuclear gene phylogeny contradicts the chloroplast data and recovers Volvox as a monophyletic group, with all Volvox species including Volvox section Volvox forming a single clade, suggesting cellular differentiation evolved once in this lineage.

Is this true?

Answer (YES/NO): NO